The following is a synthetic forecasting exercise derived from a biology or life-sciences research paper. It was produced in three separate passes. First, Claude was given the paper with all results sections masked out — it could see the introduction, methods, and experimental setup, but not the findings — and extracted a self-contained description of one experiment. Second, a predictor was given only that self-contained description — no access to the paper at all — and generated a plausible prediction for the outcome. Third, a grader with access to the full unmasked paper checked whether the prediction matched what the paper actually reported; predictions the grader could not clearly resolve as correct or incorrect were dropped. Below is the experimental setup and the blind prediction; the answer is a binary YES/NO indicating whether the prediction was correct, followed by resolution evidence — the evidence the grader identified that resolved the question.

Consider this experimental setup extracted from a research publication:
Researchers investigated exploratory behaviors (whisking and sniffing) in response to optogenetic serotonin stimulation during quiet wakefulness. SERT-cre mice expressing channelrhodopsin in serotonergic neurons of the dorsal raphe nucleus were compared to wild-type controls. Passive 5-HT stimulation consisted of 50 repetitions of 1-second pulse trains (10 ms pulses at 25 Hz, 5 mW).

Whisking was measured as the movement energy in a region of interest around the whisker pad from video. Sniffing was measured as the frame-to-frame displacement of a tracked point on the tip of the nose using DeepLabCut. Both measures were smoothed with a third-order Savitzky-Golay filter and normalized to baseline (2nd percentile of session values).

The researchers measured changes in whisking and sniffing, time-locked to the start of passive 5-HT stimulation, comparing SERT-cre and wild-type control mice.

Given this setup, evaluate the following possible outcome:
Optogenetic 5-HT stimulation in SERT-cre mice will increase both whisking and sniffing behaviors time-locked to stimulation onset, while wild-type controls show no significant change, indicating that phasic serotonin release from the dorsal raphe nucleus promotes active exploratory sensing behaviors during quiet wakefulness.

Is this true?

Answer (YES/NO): YES